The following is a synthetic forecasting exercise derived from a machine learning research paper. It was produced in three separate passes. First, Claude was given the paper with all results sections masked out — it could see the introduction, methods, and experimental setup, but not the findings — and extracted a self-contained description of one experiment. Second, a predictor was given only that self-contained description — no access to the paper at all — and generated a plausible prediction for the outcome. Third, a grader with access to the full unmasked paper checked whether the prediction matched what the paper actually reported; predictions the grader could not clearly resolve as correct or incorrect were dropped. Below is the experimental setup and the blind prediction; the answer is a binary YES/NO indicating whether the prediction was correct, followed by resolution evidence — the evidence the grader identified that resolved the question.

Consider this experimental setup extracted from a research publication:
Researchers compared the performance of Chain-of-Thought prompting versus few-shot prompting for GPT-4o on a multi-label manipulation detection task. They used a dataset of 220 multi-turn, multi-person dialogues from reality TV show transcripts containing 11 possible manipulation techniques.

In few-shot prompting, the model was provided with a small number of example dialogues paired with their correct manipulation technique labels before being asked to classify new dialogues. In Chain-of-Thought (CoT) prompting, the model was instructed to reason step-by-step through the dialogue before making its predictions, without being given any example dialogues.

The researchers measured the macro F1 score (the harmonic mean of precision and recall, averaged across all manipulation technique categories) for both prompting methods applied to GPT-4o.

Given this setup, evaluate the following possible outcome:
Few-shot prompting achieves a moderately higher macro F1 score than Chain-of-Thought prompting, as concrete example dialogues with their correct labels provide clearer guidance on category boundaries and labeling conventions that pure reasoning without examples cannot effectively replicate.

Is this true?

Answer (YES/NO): NO